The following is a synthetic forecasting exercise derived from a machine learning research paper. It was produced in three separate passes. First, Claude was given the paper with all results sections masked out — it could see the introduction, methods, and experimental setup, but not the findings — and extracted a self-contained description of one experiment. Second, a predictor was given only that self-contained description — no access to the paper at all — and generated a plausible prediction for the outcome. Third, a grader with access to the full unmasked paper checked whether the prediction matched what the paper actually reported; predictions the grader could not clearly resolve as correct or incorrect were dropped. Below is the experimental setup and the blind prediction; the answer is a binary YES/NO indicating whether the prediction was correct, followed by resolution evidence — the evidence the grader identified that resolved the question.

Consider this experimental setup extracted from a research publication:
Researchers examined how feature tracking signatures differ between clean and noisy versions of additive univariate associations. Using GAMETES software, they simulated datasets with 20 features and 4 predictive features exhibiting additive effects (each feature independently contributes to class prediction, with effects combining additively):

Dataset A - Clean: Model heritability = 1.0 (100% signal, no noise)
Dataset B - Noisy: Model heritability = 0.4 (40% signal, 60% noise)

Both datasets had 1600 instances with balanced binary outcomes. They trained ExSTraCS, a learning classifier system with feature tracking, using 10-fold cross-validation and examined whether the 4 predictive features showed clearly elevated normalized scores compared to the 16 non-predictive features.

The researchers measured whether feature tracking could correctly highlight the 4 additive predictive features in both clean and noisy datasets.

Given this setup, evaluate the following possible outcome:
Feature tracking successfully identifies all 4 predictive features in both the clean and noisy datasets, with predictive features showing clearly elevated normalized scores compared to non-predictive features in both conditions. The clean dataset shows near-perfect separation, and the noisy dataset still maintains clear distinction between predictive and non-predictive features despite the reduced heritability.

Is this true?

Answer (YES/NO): NO